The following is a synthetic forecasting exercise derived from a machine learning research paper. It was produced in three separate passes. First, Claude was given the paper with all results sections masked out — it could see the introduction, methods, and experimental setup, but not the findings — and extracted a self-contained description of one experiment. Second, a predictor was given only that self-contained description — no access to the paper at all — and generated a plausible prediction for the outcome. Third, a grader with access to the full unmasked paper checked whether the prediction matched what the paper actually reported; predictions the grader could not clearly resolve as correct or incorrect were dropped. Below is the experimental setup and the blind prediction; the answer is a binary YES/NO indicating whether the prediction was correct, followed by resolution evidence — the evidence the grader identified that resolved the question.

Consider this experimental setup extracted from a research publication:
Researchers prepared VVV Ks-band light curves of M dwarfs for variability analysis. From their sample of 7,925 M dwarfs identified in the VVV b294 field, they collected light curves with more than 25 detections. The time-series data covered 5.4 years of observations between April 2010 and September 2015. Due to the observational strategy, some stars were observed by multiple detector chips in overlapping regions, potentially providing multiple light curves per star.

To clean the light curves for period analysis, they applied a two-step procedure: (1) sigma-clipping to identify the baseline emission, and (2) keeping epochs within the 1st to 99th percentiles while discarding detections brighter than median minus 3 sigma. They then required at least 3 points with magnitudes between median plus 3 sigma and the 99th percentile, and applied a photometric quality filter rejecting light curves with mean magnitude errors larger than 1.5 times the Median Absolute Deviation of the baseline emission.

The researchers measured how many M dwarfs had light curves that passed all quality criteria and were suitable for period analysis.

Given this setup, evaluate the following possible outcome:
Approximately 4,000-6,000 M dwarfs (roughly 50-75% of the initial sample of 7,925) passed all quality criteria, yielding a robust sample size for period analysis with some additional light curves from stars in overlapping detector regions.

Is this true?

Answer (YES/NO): YES